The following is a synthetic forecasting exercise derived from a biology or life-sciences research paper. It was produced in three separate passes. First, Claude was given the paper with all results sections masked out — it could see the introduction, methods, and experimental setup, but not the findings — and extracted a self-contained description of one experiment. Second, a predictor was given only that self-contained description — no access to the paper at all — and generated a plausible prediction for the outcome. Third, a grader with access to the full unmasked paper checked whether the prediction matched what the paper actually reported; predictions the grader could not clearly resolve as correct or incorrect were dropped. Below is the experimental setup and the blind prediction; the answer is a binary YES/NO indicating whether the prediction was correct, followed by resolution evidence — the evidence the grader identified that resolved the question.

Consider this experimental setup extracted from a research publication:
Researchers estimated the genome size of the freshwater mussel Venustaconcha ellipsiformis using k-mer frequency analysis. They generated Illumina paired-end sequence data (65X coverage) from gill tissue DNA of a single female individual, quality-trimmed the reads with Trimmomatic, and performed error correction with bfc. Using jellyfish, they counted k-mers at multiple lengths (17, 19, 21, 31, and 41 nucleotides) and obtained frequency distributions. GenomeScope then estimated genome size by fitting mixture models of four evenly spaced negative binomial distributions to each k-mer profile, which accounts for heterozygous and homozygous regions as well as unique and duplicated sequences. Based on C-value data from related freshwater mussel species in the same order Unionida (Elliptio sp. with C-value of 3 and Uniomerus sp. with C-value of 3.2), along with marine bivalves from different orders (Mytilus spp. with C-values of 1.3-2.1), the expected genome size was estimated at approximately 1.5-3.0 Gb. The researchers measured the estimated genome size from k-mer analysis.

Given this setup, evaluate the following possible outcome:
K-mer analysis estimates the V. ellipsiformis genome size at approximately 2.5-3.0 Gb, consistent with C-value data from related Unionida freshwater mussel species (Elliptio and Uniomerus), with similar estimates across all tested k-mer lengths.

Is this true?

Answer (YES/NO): NO